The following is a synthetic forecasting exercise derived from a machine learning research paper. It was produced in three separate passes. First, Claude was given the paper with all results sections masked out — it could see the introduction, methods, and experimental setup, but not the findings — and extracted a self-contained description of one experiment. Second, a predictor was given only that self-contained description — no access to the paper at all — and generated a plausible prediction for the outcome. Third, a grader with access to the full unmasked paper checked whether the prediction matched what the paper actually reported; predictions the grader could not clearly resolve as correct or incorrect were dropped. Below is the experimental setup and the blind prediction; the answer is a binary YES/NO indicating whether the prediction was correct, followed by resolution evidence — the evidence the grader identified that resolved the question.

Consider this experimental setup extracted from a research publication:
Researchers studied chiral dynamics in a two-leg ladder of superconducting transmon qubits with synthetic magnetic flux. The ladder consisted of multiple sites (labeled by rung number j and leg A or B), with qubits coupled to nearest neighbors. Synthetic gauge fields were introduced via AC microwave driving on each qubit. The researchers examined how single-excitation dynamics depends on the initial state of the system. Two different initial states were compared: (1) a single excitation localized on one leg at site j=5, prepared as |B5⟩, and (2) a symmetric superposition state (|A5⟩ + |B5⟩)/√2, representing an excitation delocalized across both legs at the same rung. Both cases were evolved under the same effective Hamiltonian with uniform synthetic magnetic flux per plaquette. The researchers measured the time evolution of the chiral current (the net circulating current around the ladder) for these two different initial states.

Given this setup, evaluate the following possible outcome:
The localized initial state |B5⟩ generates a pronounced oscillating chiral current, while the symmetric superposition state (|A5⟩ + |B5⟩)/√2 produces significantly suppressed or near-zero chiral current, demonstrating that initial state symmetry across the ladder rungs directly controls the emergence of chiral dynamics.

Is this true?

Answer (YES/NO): NO